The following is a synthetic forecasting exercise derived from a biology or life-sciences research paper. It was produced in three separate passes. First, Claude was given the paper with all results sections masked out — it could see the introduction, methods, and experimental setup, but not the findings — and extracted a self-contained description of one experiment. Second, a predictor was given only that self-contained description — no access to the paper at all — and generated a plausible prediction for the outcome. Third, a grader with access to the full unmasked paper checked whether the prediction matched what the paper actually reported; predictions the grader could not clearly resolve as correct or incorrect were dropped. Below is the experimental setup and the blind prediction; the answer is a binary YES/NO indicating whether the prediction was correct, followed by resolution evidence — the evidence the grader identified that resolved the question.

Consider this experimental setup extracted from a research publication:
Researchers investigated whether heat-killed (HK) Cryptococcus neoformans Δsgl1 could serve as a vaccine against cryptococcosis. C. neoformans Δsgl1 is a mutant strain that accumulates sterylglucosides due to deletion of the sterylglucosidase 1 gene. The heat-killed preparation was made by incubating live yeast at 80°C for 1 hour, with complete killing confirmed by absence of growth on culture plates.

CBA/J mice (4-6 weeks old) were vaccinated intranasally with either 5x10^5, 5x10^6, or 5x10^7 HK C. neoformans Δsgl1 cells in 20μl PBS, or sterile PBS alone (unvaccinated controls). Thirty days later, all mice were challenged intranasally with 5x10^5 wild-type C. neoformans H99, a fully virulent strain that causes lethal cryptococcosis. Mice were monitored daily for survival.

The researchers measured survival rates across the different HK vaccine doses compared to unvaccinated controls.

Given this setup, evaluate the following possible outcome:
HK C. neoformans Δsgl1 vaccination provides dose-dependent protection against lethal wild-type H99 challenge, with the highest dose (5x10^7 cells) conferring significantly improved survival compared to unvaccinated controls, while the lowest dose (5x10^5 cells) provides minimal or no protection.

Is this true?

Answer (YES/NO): YES